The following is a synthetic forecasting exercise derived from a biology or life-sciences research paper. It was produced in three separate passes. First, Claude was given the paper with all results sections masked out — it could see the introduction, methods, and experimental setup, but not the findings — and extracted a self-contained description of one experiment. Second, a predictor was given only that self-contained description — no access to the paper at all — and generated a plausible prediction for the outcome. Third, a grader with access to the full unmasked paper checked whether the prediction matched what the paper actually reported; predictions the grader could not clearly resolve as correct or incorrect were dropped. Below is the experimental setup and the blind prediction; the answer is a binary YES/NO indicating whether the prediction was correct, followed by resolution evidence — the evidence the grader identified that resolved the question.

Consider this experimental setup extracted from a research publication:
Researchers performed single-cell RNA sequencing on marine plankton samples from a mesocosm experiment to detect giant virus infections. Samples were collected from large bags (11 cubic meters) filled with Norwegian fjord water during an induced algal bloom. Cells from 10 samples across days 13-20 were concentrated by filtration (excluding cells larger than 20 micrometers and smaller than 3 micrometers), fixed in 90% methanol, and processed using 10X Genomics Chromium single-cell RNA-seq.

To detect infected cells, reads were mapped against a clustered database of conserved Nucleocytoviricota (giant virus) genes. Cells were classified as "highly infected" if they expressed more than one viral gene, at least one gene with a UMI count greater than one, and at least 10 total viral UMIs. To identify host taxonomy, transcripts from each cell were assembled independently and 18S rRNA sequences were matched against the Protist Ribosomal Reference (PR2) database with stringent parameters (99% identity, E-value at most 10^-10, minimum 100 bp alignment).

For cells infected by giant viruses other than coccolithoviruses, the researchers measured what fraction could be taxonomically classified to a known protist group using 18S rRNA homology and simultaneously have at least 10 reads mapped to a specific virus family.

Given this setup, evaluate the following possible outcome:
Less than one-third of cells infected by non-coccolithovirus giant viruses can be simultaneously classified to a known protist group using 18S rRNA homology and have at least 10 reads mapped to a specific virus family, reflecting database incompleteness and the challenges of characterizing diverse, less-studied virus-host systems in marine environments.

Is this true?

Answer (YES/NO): NO